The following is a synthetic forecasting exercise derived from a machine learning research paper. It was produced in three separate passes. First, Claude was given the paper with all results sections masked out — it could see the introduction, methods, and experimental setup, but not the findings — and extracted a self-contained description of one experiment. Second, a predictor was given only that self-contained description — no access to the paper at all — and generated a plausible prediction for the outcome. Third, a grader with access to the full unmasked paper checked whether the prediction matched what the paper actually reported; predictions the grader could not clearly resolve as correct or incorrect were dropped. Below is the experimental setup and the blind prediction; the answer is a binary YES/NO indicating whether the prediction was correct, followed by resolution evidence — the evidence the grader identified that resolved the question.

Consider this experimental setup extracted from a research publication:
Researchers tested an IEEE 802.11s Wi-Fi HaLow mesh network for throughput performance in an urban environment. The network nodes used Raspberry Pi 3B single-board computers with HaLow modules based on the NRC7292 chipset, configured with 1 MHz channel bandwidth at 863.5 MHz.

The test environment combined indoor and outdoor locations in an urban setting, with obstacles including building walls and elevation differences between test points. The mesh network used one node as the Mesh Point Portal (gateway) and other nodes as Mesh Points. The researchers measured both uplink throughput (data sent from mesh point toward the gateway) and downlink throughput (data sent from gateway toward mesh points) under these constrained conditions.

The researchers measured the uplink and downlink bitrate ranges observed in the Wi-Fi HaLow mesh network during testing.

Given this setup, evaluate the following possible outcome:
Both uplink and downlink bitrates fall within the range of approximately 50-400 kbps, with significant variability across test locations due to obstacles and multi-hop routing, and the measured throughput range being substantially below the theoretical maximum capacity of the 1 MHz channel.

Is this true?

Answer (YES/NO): NO